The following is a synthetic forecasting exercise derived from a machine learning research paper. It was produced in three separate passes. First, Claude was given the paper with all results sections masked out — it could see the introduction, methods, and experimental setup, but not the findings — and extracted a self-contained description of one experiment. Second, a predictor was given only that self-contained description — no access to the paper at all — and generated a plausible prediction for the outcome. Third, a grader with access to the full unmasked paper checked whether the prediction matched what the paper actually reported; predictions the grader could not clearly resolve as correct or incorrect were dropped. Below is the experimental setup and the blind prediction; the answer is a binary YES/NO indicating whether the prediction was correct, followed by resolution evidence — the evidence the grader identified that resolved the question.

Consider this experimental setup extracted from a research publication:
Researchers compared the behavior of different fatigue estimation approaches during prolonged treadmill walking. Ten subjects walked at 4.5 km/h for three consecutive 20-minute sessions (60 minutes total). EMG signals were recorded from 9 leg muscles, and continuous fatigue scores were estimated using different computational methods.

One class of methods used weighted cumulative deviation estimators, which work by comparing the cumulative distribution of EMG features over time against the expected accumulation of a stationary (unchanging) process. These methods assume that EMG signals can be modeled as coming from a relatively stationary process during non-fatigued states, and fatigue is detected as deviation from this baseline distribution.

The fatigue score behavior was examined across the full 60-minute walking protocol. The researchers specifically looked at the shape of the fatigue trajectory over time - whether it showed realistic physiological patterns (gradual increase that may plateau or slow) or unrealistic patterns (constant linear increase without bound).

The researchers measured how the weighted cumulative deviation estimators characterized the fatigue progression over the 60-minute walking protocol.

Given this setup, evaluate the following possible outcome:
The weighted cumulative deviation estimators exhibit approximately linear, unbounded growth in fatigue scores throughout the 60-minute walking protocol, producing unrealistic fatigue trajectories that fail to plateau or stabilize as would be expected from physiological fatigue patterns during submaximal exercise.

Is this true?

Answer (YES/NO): YES